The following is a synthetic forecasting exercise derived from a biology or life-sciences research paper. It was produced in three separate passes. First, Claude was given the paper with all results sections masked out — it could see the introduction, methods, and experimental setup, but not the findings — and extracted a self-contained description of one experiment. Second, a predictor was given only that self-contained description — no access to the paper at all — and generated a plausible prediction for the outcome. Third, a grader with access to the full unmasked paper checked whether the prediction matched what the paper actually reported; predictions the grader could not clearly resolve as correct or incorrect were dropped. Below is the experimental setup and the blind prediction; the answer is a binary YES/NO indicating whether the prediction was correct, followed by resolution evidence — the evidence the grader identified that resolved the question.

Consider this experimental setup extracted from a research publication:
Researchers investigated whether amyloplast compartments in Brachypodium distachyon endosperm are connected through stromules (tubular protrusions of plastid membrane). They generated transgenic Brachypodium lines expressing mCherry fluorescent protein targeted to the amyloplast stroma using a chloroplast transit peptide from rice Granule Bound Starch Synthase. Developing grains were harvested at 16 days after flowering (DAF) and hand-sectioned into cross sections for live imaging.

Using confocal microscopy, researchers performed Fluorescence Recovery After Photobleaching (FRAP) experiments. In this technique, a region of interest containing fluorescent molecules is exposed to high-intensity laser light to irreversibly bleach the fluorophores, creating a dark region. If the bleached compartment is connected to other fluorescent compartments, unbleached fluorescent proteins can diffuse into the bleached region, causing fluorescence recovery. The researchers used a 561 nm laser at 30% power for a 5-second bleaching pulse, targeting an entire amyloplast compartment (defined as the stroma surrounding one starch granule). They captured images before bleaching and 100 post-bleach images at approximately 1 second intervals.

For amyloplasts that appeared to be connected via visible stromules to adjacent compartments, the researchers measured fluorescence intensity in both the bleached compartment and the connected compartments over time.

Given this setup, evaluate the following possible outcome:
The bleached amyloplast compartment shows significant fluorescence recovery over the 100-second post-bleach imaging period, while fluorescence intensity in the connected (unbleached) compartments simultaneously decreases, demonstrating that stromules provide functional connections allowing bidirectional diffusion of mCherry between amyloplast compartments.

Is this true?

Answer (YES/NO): NO